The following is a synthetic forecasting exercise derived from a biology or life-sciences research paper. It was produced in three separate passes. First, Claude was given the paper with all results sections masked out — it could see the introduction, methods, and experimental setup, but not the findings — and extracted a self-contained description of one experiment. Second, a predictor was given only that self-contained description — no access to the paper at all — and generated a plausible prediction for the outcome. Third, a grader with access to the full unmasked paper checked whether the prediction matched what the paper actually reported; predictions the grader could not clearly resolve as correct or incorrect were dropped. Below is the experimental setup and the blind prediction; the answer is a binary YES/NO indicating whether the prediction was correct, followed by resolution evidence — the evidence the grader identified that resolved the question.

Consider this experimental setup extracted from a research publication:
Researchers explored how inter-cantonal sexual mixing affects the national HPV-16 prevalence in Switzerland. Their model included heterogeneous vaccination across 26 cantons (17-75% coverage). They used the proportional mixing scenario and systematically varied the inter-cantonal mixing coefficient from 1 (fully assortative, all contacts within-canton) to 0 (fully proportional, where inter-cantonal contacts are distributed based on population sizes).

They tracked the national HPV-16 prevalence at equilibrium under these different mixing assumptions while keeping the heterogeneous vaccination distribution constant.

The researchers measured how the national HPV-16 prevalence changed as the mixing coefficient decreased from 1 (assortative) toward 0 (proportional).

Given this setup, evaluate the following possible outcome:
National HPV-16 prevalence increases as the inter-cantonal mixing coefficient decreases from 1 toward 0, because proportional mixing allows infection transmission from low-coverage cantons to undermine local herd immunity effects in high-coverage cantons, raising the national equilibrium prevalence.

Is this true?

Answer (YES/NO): NO